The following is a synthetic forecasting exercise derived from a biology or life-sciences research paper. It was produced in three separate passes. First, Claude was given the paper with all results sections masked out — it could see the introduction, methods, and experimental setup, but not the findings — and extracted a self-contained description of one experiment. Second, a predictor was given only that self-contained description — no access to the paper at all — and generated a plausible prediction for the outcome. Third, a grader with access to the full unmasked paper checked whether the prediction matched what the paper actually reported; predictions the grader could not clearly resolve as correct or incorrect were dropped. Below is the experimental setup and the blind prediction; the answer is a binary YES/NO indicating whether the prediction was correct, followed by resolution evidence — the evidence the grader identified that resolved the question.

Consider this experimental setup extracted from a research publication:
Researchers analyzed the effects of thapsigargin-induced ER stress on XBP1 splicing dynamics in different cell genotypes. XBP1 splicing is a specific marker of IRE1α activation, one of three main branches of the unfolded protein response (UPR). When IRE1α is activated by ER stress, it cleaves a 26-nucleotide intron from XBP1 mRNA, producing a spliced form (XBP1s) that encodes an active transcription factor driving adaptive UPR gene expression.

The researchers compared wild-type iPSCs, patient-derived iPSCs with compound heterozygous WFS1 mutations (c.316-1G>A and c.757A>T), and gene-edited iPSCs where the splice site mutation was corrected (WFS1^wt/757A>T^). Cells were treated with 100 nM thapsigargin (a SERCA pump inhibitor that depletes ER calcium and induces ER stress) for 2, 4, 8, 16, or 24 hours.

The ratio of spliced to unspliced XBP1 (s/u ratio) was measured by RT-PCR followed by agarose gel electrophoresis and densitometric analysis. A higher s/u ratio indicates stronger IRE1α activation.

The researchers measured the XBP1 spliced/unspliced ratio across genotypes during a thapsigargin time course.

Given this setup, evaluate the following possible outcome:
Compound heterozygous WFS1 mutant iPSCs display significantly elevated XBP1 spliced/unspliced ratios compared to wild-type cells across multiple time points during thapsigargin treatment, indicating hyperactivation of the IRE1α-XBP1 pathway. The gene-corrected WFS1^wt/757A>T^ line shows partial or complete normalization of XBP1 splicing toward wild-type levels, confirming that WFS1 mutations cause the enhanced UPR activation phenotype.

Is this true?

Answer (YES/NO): NO